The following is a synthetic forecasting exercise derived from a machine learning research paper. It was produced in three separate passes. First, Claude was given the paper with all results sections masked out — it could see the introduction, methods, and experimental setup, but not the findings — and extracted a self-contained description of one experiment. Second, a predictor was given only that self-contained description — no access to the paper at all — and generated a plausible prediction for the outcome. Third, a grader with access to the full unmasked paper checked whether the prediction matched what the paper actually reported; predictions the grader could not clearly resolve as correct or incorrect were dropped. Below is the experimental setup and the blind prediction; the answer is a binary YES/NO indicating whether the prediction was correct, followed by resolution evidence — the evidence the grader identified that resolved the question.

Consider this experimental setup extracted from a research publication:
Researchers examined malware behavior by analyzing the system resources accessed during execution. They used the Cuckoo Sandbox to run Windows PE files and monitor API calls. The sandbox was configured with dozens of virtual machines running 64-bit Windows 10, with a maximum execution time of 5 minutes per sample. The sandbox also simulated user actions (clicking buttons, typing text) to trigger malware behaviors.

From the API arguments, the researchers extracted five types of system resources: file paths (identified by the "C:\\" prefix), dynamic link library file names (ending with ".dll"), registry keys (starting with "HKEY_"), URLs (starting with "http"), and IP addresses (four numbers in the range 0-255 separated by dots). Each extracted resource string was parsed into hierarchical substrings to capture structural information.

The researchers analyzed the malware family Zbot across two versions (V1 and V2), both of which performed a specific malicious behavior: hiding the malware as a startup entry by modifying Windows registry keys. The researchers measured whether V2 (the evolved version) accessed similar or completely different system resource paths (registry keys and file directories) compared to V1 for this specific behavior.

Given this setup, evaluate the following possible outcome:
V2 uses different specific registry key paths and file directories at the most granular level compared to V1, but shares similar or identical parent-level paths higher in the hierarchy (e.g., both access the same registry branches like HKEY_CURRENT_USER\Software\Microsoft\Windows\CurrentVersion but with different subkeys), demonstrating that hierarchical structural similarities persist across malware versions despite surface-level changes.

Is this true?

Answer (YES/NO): NO